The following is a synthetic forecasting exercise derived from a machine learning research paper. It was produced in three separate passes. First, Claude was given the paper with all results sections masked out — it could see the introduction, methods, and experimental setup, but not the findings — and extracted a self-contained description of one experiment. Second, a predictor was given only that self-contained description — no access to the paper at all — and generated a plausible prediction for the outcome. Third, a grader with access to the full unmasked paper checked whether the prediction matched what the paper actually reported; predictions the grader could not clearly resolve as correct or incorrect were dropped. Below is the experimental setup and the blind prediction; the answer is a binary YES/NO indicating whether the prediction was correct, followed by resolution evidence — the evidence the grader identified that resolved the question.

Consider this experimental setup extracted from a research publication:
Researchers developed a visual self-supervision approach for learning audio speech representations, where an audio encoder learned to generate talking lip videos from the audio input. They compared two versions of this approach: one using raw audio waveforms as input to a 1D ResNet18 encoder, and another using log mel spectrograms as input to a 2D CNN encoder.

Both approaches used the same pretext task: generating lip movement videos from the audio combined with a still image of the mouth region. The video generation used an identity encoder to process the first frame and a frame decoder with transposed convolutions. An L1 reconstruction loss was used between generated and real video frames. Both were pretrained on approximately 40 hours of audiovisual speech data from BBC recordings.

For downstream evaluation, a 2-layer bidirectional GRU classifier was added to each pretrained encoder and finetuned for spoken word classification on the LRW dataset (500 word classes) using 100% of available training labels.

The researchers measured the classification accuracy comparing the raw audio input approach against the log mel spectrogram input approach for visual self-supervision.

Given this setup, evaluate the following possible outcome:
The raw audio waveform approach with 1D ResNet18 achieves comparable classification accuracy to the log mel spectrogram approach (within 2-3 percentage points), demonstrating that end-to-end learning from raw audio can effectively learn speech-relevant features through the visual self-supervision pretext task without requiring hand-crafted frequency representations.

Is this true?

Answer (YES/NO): YES